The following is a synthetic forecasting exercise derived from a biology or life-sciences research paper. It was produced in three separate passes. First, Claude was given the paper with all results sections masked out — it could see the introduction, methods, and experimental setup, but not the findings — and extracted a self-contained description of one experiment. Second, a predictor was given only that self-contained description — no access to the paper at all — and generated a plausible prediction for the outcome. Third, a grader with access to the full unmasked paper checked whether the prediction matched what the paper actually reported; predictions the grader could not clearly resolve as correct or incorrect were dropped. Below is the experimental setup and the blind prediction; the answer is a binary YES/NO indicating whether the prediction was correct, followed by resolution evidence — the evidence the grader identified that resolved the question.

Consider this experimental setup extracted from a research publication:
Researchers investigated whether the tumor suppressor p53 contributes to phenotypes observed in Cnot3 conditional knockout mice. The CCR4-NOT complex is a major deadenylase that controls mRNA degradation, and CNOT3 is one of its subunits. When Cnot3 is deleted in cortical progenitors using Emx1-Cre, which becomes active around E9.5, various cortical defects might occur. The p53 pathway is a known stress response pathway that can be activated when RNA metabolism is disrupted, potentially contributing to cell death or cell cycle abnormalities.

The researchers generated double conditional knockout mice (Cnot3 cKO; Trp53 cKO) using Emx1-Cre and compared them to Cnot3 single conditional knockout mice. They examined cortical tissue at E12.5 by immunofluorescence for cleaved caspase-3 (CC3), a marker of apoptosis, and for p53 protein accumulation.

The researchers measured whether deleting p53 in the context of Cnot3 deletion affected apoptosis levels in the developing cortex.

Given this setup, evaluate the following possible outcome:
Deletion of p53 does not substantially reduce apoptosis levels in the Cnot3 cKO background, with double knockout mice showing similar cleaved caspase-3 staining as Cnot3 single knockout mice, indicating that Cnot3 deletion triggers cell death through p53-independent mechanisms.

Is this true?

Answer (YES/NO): NO